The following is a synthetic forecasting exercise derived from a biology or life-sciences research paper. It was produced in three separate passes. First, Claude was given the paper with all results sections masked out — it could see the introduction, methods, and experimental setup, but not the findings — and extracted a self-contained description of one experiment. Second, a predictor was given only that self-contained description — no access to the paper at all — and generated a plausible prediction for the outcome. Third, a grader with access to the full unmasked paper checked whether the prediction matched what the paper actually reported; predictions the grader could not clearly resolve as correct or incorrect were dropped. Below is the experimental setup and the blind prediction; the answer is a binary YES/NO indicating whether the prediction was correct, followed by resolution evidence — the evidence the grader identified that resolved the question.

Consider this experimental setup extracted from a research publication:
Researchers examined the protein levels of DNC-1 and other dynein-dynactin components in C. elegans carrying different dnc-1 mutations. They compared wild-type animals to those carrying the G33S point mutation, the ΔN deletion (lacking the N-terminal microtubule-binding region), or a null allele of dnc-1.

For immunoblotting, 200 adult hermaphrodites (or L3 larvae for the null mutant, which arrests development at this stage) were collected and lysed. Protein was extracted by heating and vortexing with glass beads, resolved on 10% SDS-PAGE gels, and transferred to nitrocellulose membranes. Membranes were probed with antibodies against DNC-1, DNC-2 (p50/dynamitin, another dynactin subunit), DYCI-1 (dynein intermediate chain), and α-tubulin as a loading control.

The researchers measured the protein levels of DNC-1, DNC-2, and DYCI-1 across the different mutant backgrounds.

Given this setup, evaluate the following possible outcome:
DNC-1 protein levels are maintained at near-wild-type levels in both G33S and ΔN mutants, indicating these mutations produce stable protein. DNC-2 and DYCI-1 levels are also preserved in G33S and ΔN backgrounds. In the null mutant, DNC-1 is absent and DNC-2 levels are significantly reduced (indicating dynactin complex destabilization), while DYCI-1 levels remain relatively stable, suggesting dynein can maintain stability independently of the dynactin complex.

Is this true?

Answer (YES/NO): NO